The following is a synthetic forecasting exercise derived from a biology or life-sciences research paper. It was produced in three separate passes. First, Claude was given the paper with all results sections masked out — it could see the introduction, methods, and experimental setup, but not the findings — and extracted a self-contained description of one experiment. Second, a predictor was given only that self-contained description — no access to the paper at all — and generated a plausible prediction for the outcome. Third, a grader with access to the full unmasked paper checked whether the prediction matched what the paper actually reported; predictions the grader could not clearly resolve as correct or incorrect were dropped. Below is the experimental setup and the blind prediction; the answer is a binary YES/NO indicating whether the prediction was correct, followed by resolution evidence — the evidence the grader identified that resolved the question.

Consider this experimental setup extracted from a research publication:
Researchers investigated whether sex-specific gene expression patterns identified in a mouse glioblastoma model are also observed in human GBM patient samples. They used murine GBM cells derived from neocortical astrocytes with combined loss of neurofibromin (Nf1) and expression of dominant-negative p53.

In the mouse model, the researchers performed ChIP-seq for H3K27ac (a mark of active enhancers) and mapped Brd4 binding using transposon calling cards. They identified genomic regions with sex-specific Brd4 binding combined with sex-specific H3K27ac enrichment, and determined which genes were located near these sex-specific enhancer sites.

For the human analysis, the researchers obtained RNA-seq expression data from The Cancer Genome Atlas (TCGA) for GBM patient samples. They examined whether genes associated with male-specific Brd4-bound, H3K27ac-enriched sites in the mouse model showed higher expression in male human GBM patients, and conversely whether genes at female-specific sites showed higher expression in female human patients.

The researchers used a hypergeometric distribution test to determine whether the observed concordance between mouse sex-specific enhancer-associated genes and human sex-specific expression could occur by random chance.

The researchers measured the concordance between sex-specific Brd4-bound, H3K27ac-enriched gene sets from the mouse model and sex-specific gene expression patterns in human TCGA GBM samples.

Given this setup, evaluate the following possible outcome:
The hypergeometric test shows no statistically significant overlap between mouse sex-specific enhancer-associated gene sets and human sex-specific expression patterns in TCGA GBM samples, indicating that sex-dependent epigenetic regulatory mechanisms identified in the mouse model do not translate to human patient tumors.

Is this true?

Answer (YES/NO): NO